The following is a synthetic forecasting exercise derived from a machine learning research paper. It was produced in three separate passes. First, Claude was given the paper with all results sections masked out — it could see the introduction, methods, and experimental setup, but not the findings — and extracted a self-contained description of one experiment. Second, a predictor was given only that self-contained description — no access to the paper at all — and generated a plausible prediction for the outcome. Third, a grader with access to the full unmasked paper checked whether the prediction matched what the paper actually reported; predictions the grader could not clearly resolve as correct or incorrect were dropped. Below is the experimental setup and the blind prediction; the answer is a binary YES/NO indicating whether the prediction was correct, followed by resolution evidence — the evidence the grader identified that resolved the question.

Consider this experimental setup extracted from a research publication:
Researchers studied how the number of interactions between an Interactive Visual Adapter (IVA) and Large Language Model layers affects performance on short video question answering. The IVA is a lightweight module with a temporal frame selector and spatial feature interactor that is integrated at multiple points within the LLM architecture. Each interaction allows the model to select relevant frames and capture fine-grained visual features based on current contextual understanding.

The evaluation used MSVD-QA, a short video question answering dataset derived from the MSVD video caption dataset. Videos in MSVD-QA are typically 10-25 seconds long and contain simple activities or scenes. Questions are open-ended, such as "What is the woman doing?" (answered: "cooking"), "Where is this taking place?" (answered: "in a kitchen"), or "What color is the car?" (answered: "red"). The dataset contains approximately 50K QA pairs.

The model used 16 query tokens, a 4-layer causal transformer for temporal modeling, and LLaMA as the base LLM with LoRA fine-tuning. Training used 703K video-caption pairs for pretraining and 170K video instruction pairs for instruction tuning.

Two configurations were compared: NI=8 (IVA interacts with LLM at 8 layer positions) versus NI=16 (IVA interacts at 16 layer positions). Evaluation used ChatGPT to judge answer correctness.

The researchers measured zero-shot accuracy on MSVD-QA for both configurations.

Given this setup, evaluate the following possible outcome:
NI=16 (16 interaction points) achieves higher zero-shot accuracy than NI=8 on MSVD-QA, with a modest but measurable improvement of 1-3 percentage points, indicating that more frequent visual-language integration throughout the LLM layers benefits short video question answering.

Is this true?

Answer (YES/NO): NO